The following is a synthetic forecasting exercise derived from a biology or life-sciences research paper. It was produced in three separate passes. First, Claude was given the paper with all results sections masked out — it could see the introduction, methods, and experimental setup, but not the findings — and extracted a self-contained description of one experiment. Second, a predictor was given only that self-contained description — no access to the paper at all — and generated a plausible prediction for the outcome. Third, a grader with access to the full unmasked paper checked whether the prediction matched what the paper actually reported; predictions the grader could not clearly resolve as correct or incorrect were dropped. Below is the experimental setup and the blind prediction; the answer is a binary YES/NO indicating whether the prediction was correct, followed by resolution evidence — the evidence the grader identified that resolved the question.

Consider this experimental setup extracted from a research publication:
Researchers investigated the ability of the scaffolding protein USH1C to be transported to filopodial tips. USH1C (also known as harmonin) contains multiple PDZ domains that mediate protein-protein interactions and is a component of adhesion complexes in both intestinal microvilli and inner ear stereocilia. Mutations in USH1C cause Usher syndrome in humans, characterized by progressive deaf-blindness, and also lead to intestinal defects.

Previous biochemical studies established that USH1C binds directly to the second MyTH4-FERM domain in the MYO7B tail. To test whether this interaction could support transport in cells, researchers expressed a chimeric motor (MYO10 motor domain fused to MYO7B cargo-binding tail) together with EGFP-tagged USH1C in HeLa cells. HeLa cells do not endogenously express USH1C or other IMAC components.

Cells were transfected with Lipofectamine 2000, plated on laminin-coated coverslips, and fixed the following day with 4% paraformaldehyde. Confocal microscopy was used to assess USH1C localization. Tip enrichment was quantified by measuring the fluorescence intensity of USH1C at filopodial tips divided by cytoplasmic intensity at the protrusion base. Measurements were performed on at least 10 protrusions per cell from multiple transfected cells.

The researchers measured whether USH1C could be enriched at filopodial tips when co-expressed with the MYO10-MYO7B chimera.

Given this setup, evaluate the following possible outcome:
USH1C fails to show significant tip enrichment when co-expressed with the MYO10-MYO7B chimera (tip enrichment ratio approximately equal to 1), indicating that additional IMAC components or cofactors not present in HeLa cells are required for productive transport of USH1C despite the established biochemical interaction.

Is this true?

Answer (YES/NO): NO